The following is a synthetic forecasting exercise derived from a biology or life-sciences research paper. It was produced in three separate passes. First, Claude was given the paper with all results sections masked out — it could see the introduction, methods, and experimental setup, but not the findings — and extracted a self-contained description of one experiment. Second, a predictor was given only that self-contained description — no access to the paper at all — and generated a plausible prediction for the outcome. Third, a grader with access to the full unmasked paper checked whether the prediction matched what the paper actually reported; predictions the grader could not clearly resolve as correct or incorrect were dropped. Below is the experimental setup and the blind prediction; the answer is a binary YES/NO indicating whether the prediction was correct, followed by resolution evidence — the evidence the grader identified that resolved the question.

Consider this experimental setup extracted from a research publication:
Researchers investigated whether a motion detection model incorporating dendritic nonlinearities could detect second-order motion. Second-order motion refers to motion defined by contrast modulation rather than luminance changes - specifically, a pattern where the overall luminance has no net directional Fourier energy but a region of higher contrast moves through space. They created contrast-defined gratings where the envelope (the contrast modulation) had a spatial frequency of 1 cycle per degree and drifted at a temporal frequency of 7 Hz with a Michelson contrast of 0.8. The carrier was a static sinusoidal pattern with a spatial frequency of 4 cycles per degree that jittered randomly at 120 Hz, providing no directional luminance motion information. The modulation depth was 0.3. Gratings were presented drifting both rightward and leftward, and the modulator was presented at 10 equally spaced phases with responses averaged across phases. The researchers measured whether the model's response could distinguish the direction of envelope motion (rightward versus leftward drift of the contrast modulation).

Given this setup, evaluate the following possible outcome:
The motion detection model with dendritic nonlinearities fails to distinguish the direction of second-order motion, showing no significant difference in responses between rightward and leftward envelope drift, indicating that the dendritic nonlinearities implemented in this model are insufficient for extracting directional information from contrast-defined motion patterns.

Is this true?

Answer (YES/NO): NO